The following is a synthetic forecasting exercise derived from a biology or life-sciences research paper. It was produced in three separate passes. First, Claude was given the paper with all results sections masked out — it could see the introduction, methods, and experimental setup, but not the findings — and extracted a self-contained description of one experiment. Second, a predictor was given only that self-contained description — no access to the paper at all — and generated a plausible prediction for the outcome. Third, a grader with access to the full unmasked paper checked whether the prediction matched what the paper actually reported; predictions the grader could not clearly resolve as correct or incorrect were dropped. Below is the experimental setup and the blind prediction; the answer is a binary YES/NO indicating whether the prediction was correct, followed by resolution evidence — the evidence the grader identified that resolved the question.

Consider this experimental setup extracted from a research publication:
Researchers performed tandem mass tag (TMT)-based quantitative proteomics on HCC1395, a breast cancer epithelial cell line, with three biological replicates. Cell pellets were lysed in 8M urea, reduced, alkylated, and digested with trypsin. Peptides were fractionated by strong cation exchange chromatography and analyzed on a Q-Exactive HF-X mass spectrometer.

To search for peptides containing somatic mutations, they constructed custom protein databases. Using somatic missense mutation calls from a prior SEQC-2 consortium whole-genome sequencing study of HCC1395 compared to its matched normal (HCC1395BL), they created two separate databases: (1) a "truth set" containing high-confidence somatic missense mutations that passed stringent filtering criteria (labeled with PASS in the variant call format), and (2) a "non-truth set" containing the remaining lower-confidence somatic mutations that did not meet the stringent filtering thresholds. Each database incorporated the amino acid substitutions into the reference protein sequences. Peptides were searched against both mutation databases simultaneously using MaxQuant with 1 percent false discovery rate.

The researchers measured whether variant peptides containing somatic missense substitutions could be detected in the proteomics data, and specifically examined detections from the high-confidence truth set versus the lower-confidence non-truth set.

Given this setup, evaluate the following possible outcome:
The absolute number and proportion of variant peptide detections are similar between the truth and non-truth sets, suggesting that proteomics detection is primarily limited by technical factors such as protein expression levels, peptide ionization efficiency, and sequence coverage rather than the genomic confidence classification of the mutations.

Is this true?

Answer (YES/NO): YES